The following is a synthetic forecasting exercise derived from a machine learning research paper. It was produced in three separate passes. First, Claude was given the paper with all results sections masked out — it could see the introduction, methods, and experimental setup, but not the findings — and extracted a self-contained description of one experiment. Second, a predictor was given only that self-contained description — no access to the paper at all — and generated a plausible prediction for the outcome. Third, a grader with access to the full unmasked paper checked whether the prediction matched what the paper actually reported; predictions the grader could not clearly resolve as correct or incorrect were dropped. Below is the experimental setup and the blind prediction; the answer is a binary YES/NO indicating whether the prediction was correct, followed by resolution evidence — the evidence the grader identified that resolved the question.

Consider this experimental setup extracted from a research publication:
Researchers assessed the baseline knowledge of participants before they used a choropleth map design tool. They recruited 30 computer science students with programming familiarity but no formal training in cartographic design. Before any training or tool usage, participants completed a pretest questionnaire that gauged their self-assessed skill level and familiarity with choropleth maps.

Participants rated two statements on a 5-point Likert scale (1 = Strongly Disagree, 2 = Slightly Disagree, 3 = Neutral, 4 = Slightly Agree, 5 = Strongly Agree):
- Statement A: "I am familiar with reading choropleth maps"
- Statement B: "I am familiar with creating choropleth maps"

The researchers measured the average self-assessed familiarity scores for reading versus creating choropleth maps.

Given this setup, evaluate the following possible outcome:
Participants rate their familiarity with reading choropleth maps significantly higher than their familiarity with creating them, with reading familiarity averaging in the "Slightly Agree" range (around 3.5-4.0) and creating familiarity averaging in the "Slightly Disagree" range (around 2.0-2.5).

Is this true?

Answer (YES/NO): NO